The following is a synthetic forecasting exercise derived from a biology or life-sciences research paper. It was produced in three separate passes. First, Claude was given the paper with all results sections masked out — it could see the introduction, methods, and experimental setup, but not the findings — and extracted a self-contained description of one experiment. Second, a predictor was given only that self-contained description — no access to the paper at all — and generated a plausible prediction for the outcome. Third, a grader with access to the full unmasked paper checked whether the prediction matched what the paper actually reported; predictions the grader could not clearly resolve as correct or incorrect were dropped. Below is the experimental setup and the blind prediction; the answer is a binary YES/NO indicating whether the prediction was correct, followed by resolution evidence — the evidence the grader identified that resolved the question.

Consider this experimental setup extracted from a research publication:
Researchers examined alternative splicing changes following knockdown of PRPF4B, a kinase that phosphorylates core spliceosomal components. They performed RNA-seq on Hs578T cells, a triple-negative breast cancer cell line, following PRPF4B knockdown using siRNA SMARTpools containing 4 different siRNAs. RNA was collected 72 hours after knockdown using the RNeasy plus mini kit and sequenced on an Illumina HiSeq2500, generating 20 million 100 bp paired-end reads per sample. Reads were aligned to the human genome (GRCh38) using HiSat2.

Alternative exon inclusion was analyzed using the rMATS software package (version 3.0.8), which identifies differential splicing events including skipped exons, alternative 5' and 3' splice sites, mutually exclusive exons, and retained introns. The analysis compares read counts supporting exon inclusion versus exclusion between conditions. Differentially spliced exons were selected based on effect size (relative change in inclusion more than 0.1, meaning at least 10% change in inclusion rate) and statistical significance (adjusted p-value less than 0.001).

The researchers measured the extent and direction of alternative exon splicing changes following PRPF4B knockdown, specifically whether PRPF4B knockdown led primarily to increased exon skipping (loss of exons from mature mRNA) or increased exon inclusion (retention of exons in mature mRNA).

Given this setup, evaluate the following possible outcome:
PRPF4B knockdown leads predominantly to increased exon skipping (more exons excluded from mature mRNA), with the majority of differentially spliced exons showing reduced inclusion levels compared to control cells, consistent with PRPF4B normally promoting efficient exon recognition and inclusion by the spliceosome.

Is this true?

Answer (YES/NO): NO